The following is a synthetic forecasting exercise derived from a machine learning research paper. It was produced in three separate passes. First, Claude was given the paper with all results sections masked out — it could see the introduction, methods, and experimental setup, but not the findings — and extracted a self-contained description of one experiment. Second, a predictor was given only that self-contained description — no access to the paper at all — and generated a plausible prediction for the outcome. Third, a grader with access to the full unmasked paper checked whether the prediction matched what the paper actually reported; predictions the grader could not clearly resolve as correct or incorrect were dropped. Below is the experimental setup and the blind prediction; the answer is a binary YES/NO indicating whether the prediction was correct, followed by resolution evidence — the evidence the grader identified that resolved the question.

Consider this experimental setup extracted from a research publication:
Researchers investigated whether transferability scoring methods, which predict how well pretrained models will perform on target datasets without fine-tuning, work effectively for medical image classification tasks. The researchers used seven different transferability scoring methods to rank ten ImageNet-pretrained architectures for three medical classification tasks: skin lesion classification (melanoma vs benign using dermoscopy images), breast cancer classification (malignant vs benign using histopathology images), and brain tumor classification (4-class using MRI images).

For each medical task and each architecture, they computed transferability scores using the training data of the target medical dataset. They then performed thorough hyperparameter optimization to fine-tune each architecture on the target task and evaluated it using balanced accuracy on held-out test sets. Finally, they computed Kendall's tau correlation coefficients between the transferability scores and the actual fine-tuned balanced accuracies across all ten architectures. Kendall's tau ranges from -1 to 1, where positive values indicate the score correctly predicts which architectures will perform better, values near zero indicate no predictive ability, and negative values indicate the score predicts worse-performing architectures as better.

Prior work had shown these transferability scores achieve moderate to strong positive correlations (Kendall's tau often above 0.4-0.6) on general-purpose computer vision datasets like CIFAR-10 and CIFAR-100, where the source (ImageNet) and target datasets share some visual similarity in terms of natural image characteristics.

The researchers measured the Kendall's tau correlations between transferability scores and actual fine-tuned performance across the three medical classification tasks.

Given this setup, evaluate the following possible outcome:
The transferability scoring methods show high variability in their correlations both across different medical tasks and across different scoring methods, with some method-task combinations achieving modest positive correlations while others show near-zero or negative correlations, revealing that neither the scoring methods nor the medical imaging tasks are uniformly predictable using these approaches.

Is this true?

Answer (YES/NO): YES